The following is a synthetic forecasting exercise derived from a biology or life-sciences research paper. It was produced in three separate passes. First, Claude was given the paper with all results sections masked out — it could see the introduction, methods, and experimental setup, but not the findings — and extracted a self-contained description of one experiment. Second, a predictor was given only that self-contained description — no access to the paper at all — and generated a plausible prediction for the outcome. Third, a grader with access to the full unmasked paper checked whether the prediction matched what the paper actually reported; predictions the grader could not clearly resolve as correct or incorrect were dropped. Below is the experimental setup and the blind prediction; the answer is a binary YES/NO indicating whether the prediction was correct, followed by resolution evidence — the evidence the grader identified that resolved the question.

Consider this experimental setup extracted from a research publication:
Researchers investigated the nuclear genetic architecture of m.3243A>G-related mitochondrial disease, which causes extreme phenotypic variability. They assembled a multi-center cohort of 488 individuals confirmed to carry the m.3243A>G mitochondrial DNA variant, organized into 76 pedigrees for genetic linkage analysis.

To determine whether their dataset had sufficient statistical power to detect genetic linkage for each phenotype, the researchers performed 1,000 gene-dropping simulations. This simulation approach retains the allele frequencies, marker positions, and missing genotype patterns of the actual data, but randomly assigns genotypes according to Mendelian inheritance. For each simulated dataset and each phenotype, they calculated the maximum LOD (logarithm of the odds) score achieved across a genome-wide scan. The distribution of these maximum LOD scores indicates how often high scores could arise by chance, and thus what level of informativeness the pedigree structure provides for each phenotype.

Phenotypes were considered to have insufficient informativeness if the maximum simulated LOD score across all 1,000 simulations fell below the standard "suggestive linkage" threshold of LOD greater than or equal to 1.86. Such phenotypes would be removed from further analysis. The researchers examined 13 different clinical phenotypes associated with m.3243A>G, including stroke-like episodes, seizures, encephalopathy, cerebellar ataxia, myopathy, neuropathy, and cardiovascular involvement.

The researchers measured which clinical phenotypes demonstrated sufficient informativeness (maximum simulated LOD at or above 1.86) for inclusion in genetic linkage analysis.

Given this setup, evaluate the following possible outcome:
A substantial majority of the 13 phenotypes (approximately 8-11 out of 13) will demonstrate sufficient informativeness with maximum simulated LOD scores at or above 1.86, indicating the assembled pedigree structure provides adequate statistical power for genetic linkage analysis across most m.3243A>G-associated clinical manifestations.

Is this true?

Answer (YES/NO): YES